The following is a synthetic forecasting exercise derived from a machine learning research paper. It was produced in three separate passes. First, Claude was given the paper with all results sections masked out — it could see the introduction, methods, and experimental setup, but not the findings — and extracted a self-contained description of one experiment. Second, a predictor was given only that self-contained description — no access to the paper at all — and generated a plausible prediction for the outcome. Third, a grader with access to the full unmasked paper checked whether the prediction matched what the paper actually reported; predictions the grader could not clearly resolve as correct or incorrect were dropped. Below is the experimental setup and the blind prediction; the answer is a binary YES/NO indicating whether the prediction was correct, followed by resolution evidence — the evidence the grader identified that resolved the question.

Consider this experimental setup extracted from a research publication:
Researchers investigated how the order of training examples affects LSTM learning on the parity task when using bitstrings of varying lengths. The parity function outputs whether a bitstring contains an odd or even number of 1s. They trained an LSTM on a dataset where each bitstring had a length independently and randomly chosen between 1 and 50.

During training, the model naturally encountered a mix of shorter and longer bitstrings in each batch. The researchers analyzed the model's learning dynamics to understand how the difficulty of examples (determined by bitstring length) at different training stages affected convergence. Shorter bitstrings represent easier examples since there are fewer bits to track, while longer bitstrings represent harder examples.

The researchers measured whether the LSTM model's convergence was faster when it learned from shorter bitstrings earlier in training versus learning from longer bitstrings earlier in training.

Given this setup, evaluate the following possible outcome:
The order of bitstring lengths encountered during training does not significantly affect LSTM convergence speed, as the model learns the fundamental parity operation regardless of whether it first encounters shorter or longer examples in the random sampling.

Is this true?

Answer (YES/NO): NO